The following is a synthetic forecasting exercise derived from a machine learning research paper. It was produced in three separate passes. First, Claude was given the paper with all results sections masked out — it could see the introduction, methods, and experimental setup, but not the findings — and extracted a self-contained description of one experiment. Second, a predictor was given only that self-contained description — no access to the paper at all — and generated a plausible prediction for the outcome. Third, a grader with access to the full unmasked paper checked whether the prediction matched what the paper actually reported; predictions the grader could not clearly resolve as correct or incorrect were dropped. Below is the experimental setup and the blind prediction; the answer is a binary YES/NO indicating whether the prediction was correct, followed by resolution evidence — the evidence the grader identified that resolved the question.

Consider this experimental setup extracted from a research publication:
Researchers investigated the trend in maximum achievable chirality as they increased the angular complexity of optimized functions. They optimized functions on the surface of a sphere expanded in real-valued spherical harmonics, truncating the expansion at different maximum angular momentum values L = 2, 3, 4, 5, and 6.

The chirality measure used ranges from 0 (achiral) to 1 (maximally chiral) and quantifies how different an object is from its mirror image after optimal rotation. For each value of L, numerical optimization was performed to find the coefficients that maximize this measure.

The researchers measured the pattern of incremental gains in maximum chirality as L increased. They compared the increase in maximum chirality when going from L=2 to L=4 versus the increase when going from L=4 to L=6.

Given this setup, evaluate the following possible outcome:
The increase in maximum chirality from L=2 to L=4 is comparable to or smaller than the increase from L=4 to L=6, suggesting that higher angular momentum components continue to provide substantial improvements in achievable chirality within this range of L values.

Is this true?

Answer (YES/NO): NO